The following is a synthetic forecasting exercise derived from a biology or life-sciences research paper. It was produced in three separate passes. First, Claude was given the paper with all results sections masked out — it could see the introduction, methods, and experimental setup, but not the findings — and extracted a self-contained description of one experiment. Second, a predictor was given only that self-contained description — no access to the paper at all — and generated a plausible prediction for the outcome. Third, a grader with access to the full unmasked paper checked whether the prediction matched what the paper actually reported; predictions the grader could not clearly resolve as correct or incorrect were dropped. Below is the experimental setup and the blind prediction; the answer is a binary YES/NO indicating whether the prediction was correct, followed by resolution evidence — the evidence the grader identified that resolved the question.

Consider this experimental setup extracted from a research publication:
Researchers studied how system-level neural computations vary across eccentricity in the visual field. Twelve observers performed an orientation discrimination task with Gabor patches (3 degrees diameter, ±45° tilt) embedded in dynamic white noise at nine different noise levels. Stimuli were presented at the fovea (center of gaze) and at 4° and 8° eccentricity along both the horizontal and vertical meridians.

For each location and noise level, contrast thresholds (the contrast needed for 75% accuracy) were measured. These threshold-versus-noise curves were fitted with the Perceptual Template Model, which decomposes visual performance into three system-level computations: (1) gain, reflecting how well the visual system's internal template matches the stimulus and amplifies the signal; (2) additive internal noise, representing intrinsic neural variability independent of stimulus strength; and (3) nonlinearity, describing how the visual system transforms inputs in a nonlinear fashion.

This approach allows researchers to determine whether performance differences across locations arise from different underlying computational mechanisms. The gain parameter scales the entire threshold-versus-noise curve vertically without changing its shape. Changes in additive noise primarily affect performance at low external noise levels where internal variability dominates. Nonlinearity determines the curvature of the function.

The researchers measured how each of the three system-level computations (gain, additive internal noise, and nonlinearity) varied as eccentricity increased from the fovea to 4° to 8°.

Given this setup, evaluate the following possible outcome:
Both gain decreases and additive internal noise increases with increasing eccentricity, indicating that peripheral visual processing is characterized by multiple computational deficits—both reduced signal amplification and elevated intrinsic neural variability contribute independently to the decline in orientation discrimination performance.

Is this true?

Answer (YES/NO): YES